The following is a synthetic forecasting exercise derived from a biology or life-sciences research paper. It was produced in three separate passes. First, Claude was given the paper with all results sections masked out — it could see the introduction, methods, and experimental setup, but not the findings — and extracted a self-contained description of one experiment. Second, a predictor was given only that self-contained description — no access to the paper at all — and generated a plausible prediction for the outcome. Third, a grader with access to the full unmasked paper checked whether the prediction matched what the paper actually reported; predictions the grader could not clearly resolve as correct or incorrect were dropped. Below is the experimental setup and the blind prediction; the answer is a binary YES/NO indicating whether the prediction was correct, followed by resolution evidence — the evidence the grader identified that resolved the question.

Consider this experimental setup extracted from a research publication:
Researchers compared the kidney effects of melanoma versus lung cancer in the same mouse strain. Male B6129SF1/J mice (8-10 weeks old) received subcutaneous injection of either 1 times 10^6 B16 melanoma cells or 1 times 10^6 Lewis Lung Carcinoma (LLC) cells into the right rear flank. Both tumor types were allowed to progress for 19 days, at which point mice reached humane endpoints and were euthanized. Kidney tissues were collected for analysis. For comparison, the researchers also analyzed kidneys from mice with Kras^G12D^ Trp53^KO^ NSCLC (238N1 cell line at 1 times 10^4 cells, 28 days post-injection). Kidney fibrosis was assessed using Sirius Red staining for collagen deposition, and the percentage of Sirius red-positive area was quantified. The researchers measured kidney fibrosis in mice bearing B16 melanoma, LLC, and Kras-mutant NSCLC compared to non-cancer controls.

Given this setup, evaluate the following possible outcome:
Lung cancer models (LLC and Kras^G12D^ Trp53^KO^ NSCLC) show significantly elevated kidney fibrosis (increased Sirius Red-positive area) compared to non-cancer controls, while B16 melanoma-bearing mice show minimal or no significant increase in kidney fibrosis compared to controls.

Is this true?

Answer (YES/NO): NO